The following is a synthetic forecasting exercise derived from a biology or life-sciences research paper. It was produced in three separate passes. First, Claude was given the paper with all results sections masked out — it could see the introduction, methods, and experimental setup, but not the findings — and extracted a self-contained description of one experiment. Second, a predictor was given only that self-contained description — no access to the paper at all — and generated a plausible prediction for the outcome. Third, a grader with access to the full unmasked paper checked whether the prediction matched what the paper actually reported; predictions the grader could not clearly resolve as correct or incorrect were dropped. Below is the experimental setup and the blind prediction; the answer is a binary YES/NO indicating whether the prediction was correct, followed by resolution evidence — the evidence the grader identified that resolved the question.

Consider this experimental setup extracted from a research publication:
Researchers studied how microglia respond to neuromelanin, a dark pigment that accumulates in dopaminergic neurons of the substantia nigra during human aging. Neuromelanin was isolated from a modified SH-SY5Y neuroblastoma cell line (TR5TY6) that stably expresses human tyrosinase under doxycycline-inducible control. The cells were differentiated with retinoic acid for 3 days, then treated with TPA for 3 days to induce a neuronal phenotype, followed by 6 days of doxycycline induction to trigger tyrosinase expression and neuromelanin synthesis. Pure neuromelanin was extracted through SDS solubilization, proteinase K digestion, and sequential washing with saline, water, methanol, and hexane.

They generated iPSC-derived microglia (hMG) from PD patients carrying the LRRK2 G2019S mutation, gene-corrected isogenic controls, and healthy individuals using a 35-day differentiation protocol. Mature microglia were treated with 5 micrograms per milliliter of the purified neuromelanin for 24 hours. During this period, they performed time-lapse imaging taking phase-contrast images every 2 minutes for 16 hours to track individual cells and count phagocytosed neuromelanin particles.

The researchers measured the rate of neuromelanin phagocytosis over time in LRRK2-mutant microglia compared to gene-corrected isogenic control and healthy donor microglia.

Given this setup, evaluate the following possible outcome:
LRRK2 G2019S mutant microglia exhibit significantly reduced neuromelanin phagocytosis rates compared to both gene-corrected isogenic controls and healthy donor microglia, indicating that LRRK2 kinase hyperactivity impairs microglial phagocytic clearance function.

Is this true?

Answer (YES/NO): NO